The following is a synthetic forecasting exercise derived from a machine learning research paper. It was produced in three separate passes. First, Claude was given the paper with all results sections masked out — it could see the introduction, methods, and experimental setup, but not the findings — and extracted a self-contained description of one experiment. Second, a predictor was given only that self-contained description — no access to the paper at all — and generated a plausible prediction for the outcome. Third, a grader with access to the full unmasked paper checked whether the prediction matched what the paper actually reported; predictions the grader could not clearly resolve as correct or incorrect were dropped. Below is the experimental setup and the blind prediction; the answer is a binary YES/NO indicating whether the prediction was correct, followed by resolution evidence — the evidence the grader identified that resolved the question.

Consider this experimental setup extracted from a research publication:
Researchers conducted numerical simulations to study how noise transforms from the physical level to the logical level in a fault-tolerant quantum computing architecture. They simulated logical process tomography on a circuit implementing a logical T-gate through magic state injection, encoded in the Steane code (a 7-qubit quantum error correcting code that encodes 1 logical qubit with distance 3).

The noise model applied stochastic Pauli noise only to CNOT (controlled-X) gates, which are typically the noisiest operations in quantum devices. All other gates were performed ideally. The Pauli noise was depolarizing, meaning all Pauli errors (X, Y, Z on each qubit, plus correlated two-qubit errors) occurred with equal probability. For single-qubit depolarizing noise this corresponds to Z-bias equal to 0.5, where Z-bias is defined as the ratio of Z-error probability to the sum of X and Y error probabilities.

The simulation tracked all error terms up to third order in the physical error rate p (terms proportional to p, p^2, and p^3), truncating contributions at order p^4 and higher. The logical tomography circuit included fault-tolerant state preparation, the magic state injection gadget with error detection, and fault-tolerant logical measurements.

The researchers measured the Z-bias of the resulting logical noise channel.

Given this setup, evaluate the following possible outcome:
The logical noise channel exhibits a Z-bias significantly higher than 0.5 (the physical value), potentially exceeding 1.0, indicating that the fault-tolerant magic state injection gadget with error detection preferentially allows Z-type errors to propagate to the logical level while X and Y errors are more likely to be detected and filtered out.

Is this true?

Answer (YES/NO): NO